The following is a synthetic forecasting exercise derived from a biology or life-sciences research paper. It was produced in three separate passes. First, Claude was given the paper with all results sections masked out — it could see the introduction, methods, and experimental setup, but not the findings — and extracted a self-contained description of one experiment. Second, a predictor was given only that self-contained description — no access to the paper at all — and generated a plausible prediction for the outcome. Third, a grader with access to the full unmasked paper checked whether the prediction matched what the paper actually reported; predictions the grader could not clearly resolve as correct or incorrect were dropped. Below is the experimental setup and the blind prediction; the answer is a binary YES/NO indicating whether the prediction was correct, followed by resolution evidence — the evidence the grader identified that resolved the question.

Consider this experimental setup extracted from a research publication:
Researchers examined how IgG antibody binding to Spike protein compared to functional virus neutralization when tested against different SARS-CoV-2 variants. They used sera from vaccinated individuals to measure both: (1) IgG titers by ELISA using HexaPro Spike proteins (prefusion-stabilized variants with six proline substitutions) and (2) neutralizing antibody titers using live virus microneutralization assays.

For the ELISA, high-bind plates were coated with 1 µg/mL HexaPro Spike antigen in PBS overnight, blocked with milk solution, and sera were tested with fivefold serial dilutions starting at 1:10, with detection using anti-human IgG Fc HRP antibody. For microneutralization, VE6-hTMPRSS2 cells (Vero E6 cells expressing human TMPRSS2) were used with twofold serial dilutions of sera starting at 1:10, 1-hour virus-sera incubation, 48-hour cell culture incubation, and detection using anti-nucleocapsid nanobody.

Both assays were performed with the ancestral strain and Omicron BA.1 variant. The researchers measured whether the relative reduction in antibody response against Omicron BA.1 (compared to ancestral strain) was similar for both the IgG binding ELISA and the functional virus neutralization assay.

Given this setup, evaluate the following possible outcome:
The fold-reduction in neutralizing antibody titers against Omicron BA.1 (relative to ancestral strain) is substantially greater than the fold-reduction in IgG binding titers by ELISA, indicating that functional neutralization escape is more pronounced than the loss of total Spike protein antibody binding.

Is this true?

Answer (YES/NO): NO